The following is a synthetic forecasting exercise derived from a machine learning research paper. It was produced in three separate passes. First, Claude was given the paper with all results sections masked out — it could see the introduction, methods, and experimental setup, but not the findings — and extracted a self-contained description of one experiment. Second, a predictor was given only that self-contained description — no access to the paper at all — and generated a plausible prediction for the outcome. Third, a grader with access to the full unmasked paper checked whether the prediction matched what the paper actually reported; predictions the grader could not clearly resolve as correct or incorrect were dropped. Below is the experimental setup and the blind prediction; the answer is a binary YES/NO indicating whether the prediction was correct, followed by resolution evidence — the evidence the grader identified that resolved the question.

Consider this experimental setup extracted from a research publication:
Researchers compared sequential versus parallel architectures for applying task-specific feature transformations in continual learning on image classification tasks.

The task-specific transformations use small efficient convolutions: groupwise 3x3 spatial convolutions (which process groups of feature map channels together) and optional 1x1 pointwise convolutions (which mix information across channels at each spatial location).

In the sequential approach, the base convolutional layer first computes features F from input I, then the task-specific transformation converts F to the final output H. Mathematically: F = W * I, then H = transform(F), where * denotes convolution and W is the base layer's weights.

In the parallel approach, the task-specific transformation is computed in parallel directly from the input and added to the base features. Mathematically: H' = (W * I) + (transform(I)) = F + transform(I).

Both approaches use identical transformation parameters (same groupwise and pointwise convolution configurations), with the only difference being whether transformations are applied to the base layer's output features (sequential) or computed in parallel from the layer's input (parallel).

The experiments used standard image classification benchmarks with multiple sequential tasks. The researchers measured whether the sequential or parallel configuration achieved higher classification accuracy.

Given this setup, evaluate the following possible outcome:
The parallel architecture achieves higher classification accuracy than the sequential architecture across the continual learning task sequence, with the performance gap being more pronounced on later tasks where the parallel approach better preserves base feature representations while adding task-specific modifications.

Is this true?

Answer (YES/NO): NO